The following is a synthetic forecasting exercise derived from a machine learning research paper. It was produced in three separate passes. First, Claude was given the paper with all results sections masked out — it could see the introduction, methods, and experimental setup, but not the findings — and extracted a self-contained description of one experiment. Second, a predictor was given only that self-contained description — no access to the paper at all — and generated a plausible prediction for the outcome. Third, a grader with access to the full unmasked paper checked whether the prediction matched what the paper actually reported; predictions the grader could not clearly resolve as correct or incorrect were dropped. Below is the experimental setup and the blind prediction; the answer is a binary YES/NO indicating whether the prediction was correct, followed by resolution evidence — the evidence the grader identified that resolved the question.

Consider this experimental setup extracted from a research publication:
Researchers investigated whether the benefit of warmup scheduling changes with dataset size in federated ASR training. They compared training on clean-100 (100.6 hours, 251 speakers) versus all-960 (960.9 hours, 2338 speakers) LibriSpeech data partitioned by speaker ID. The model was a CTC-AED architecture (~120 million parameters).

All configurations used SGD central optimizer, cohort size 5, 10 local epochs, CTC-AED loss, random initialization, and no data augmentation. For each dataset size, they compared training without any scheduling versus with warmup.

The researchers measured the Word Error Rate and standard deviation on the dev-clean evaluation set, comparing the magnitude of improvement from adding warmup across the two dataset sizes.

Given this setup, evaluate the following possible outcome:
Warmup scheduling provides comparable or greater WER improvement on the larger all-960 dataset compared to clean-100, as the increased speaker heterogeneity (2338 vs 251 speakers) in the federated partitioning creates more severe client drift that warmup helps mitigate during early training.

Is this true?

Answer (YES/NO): YES